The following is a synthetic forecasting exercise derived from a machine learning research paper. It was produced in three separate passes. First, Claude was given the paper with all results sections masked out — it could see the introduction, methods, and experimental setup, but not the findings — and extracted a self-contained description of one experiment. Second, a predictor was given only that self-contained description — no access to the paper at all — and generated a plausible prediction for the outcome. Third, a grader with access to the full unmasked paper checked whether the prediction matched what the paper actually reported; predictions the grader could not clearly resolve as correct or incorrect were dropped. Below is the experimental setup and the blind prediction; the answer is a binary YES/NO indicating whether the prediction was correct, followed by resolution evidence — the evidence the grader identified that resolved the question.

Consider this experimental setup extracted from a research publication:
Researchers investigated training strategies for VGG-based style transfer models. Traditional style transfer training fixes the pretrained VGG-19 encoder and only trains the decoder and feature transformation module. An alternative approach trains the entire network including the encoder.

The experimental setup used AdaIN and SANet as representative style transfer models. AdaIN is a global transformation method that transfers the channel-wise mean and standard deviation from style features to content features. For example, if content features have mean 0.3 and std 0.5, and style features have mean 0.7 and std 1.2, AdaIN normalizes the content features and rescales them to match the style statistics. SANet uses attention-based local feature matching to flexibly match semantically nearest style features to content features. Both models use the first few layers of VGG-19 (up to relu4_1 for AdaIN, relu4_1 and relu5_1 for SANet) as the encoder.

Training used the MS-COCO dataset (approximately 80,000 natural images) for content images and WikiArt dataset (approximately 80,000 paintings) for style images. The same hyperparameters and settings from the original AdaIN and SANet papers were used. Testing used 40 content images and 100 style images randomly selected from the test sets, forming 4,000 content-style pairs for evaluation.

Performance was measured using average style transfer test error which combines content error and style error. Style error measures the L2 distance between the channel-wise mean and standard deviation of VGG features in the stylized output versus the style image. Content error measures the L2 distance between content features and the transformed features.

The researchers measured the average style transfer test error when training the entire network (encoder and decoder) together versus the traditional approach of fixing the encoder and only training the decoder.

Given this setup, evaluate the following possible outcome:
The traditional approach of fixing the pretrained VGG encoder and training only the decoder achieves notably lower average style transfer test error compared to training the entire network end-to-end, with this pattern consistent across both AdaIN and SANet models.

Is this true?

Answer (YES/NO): NO